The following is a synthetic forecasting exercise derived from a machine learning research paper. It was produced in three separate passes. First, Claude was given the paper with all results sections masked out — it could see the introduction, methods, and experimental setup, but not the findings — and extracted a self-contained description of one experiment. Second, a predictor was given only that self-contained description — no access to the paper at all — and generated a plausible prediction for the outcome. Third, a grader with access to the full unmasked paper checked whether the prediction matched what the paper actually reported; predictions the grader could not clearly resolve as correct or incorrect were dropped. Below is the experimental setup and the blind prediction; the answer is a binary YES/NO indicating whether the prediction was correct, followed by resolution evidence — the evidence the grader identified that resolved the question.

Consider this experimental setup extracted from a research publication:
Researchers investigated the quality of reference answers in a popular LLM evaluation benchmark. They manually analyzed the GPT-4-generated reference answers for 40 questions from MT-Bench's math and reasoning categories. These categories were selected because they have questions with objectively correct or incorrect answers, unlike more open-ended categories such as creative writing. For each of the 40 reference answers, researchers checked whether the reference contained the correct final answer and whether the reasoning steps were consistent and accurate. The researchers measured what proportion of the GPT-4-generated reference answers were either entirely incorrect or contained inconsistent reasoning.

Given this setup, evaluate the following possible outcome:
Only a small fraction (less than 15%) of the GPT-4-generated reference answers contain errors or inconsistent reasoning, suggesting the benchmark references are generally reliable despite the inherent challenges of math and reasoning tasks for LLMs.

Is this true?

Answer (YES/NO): NO